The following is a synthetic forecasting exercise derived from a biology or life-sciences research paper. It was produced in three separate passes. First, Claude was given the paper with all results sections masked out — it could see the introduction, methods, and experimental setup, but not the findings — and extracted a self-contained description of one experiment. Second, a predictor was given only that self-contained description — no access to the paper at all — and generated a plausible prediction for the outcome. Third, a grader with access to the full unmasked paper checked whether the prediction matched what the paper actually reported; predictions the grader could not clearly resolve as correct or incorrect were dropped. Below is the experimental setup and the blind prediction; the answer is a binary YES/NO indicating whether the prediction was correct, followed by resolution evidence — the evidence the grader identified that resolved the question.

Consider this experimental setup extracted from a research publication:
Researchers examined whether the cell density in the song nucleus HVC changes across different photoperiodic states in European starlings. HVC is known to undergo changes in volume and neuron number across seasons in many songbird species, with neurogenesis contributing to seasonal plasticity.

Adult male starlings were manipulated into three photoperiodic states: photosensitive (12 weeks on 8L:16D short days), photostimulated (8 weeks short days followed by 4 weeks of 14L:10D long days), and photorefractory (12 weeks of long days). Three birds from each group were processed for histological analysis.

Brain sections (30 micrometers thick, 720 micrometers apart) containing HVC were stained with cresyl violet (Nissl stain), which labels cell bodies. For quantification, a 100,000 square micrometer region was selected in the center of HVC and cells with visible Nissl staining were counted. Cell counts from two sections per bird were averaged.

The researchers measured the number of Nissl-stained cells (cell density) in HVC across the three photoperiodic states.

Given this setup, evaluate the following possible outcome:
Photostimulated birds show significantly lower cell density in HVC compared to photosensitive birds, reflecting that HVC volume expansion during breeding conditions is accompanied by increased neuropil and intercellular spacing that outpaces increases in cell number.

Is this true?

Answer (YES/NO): NO